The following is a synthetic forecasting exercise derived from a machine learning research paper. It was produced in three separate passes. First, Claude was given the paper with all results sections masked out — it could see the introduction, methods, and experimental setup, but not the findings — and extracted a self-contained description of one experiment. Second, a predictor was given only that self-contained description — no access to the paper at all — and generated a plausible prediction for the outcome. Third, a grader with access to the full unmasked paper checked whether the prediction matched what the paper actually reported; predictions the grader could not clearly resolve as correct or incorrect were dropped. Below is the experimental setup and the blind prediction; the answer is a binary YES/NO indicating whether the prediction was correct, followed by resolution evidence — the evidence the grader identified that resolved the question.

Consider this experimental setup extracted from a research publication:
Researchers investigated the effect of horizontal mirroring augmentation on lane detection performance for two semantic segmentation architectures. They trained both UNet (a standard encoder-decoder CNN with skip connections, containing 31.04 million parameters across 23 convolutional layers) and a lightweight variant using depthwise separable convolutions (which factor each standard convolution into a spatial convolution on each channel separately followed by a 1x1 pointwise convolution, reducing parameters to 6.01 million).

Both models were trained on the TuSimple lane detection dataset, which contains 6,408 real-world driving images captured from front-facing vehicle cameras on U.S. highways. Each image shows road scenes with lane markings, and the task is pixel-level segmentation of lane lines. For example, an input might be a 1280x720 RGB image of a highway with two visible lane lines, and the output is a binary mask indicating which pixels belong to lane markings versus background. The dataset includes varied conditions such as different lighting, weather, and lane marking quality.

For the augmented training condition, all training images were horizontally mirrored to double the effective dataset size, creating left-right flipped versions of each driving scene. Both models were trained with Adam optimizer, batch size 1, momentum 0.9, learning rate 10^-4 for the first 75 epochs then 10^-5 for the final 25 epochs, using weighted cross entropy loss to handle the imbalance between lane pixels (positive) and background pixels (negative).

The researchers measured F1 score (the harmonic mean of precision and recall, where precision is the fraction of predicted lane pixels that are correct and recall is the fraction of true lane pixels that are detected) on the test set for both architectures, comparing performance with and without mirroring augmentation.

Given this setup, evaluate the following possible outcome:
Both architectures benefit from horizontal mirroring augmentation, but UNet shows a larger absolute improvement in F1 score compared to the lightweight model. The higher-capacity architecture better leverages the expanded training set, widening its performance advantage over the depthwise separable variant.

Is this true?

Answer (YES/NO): NO